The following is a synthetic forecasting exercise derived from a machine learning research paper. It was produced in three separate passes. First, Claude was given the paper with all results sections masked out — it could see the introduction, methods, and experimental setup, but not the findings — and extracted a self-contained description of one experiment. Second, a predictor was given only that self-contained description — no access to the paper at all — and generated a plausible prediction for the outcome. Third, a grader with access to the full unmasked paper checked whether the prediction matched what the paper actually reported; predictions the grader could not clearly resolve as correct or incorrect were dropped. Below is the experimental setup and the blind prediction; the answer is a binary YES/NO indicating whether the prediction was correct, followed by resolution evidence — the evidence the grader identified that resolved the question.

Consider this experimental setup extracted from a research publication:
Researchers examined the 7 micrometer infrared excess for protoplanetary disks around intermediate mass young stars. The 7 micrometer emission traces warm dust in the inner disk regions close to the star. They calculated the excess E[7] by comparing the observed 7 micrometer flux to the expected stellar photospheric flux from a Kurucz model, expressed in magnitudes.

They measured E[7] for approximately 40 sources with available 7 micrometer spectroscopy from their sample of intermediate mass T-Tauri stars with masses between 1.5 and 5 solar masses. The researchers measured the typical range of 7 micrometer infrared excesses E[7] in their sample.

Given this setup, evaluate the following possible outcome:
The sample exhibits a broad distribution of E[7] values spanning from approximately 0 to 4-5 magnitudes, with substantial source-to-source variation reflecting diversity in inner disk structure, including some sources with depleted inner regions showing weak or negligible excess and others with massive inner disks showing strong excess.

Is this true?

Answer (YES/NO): YES